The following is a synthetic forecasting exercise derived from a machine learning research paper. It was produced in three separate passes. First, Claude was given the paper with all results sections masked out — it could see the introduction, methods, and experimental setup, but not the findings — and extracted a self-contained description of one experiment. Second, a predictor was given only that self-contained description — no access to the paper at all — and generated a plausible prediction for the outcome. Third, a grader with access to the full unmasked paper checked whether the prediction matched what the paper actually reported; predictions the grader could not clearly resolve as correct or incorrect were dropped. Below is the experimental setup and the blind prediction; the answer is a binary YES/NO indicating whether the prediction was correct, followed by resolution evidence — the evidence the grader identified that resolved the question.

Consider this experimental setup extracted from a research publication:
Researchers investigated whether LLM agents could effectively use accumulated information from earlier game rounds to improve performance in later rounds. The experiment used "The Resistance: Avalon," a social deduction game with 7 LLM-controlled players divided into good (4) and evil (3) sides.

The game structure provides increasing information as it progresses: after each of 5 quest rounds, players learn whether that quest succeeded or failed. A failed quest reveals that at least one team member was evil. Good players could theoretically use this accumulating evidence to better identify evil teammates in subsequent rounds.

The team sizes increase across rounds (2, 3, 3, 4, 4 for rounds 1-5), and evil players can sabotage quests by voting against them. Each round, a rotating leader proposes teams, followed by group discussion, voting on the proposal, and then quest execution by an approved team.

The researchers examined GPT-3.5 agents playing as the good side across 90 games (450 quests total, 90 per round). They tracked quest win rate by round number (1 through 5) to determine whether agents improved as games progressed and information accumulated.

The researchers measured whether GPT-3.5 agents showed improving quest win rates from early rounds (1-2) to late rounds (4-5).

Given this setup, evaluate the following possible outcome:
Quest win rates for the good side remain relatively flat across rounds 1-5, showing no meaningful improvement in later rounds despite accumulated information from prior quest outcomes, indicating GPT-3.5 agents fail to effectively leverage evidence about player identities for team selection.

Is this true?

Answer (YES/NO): YES